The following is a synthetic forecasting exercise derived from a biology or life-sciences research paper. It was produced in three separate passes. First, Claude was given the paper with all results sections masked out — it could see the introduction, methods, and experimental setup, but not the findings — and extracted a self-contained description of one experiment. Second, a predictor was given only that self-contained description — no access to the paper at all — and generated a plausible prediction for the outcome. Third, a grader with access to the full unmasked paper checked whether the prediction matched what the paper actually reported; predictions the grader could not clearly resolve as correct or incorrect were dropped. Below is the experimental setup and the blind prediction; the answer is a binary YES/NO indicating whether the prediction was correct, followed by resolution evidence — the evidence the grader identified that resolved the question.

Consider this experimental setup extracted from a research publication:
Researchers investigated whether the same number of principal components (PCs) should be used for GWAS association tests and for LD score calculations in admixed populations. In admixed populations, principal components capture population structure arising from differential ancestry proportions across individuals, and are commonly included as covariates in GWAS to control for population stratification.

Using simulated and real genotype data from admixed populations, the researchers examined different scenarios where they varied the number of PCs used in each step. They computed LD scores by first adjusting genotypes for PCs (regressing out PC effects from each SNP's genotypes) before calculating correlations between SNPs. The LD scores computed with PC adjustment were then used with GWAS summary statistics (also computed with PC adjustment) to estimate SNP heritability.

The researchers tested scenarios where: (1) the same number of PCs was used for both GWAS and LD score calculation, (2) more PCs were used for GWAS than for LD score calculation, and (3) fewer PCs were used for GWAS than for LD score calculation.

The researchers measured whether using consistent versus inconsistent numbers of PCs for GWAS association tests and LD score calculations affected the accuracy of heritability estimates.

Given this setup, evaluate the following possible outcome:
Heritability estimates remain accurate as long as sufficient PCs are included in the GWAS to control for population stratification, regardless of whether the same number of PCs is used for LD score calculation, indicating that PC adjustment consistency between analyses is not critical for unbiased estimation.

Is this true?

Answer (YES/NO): NO